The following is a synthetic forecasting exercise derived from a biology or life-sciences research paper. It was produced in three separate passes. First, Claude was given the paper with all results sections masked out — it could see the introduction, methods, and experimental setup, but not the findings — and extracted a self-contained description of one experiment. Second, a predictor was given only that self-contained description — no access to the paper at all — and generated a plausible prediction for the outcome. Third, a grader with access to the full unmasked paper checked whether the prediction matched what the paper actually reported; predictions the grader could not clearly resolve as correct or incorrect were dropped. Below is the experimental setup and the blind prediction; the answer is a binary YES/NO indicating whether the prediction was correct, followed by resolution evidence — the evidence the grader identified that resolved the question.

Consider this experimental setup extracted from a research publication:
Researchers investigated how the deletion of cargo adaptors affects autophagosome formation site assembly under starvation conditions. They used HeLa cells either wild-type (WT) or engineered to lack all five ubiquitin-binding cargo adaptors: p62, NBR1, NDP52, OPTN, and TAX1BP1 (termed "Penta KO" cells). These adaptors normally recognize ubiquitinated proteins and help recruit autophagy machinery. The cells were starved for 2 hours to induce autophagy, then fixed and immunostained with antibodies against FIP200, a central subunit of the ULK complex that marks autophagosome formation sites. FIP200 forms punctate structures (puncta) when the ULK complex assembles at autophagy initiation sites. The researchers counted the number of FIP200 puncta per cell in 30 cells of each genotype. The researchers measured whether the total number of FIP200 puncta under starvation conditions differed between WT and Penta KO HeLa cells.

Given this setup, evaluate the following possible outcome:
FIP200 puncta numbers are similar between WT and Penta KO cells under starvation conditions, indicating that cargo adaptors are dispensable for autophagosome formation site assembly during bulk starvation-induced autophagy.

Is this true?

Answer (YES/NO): YES